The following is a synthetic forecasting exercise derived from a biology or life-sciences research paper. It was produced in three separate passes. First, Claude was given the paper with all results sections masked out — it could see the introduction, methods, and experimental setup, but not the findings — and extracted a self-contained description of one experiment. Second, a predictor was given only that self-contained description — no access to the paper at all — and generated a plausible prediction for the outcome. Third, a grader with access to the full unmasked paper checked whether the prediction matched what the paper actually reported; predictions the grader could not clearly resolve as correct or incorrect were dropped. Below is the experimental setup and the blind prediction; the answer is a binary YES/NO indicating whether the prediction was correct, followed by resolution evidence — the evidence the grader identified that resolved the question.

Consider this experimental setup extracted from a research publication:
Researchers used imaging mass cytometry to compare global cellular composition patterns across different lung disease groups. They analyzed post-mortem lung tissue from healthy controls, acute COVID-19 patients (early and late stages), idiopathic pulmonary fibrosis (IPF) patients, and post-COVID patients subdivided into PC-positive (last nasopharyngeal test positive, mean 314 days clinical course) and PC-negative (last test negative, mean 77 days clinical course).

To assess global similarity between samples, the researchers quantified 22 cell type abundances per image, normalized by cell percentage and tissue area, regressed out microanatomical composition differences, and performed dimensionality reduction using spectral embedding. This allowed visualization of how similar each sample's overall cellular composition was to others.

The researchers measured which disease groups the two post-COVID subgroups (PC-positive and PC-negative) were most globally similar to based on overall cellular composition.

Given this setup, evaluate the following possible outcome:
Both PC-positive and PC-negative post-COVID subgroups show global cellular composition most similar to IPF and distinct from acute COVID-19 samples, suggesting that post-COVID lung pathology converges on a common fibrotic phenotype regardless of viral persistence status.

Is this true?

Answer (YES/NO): NO